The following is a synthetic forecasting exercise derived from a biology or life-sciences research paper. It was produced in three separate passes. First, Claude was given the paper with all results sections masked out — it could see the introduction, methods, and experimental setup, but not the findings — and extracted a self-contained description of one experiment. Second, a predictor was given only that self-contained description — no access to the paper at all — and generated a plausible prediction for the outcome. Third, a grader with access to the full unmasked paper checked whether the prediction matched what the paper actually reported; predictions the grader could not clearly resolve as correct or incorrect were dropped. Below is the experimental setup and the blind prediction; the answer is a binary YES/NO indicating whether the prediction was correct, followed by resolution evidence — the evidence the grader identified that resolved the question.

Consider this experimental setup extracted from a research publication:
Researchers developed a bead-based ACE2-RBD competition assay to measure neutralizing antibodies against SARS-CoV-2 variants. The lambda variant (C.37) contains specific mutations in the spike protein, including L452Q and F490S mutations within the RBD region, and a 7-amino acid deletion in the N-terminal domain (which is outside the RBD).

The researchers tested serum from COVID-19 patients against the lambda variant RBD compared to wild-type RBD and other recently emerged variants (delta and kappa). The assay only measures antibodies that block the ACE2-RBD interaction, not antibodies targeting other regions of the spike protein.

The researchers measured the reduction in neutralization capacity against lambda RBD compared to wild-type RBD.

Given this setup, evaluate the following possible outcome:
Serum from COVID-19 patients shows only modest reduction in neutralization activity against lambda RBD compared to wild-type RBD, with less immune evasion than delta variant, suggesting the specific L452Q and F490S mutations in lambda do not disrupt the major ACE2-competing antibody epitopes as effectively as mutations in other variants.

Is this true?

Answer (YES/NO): NO